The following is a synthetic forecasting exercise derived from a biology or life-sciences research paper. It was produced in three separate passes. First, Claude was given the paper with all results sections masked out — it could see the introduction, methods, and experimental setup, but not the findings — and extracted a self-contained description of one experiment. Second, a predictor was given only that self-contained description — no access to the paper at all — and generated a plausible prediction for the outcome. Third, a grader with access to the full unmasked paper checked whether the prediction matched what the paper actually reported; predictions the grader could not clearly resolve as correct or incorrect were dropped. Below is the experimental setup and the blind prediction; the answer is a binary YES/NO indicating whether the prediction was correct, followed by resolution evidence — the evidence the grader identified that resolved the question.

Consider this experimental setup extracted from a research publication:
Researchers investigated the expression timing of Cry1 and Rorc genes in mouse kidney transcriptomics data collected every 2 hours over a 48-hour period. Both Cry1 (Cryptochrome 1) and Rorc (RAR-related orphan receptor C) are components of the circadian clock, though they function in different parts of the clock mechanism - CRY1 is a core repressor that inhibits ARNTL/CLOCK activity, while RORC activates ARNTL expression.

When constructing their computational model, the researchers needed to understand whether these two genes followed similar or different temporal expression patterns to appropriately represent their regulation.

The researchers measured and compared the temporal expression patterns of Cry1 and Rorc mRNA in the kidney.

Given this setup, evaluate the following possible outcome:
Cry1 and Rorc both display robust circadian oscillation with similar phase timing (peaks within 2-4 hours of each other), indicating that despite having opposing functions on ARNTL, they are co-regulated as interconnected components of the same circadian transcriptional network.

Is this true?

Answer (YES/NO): YES